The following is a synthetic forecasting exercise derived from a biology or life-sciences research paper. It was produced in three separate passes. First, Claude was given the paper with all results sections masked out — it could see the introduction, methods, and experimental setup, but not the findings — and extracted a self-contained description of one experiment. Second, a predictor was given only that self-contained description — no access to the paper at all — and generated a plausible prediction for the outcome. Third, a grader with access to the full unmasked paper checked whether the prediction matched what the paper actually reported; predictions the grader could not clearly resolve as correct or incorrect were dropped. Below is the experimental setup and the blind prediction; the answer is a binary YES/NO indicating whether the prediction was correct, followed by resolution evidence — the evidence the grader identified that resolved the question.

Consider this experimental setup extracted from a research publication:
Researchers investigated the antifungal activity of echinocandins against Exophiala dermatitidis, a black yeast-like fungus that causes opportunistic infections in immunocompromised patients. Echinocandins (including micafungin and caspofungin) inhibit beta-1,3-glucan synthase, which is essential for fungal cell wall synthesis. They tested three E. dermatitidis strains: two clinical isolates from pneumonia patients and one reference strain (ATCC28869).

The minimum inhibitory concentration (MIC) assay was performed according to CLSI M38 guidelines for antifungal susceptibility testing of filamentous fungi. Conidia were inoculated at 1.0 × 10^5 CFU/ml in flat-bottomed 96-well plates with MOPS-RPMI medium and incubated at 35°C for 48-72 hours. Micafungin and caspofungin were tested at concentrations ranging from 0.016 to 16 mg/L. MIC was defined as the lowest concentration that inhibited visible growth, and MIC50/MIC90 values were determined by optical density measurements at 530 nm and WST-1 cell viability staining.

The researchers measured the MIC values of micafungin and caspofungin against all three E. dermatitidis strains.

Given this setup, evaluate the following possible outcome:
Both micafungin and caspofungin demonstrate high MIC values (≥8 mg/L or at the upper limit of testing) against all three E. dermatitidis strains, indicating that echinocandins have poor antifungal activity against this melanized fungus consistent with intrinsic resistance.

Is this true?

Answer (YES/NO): NO